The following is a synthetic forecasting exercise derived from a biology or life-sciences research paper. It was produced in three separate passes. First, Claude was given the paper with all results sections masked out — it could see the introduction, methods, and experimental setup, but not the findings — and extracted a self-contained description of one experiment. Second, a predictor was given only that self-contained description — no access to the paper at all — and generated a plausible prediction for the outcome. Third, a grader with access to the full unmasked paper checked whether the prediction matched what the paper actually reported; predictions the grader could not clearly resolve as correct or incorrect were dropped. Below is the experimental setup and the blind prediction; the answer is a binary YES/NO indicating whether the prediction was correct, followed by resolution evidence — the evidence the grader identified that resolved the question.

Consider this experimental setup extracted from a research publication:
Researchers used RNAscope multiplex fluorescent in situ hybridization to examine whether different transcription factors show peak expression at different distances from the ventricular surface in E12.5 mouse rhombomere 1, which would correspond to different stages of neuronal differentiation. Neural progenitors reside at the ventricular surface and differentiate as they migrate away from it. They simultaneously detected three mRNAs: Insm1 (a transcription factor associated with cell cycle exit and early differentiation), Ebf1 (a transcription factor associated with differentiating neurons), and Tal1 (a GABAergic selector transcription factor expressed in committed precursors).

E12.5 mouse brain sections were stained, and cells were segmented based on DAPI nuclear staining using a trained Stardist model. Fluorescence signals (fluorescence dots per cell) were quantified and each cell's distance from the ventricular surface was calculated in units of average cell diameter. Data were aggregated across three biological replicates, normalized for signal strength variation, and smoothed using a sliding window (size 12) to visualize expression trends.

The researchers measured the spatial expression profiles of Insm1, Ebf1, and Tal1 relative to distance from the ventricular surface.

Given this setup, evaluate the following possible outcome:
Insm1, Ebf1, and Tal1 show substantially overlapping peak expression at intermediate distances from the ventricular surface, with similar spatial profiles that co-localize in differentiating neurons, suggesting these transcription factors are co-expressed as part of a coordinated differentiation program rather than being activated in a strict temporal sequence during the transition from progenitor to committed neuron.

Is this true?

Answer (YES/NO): NO